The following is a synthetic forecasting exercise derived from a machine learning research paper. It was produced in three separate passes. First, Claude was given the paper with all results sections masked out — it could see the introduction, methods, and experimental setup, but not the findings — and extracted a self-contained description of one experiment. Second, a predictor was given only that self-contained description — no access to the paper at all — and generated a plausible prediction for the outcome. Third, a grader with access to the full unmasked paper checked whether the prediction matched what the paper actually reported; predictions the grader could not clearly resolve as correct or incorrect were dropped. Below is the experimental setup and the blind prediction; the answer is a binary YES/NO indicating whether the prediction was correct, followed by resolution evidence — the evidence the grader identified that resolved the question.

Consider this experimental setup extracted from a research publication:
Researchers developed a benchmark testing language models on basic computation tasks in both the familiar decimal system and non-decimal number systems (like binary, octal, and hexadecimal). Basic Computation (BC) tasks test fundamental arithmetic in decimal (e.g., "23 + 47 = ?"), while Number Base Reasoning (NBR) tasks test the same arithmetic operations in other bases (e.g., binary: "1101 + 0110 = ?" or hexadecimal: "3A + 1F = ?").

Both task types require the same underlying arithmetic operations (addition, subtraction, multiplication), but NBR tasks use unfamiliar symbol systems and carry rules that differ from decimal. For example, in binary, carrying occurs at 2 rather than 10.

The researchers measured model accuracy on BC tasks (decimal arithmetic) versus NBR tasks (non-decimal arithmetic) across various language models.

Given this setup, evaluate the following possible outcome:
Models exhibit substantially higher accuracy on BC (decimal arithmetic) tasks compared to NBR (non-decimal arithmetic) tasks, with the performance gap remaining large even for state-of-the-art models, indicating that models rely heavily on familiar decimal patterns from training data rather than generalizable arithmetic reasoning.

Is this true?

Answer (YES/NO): YES